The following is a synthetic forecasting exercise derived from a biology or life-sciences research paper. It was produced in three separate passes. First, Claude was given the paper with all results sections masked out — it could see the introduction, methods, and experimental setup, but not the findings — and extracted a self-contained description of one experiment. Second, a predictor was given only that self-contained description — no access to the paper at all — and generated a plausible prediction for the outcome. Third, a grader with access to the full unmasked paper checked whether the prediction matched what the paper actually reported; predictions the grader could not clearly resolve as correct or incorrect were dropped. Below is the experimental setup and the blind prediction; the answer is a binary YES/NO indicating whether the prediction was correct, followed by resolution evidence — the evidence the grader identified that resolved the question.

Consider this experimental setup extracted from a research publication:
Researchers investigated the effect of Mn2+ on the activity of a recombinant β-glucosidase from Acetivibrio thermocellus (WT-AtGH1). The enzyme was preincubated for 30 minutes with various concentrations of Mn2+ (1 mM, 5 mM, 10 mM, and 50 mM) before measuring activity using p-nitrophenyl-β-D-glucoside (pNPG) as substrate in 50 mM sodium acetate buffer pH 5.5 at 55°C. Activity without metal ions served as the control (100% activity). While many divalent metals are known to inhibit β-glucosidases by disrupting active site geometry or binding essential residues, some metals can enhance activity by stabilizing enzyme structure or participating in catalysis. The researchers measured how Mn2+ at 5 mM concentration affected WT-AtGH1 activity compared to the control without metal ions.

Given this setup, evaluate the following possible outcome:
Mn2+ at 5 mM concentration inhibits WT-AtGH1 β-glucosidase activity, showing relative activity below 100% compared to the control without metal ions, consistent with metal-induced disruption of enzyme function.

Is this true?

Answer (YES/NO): NO